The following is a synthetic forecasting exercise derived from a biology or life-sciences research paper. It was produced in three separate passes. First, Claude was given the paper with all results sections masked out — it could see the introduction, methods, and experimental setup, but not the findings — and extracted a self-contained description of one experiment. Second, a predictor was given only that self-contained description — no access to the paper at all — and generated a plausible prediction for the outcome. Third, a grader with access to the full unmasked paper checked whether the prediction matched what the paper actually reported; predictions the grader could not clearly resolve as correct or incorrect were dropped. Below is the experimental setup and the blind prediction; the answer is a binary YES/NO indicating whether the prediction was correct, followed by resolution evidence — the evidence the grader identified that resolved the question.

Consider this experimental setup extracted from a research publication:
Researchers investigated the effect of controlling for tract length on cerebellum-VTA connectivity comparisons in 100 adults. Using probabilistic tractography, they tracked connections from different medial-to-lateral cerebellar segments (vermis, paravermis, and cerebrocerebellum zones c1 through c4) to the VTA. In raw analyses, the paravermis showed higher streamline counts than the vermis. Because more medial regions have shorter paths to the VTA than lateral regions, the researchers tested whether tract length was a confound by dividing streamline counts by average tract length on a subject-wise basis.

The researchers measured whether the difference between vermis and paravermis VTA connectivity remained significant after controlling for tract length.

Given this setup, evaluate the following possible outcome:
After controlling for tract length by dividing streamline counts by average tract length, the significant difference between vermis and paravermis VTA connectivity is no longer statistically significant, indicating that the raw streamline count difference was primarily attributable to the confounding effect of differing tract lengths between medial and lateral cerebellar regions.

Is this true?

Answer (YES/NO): YES